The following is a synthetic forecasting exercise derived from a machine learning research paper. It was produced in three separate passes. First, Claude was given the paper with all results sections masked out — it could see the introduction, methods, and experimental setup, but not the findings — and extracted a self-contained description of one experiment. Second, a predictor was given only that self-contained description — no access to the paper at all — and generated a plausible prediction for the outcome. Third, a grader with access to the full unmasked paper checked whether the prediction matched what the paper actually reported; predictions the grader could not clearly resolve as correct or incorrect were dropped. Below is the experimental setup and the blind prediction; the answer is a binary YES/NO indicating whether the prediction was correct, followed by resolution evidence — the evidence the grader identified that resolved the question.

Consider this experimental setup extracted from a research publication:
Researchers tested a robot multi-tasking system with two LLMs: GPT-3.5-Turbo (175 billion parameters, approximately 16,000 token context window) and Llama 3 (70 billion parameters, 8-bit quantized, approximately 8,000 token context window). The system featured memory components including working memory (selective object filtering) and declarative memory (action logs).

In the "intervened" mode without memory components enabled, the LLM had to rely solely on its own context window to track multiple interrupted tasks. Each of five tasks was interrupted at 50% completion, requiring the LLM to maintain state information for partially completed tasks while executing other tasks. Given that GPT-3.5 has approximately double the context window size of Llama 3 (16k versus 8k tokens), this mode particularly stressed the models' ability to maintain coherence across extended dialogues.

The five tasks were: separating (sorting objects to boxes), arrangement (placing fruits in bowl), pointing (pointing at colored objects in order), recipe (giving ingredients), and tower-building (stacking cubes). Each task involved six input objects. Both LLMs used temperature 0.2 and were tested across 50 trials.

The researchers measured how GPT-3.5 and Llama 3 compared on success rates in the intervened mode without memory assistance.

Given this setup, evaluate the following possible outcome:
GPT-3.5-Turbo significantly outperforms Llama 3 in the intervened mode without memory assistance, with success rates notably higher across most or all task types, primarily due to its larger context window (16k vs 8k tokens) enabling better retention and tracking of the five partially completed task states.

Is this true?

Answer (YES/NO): YES